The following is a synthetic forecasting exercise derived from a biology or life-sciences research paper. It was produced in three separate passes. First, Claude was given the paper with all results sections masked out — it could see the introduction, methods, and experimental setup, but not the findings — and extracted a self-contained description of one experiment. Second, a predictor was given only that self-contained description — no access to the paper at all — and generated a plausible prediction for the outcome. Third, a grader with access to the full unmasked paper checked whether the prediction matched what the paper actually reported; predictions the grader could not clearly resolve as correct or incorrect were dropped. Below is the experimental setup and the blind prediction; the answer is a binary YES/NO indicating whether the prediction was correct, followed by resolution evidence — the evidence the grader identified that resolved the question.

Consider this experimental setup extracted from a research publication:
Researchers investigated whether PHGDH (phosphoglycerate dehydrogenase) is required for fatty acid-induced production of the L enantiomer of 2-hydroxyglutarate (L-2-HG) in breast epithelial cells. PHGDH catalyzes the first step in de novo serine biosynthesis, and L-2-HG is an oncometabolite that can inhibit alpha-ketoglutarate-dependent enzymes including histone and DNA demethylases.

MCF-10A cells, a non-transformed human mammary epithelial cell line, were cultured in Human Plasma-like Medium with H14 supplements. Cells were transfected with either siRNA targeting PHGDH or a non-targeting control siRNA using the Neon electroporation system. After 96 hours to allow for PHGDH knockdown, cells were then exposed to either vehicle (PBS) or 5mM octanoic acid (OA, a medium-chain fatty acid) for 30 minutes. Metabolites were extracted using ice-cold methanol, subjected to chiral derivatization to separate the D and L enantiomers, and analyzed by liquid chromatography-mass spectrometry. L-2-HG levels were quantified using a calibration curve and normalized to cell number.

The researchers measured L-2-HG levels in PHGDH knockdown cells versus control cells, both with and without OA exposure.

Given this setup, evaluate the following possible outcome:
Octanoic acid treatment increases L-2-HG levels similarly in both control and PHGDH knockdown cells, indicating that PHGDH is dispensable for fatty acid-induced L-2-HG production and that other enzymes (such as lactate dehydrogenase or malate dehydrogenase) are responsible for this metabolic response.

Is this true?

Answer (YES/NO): NO